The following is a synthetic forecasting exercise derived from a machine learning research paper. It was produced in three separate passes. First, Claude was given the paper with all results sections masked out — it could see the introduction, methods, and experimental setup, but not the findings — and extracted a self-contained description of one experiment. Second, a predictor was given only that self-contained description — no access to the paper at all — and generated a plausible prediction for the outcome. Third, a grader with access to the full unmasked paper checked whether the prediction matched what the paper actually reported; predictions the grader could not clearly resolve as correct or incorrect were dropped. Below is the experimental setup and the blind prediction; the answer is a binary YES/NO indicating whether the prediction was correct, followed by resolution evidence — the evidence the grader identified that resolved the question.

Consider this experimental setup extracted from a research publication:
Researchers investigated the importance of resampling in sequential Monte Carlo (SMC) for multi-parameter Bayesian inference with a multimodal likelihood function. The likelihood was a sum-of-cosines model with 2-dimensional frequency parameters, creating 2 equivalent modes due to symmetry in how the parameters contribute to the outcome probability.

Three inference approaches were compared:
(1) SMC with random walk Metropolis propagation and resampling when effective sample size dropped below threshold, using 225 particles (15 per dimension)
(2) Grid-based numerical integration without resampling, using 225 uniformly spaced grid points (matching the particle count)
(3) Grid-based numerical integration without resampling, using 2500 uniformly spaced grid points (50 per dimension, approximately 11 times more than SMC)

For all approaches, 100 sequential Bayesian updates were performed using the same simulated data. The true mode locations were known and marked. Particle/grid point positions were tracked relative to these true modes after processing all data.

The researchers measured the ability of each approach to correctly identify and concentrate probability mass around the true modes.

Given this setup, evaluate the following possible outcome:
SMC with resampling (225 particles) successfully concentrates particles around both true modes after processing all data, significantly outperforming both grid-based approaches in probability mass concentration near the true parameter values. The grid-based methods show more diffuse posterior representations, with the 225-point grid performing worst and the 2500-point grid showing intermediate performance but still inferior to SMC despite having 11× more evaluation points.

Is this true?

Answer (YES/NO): YES